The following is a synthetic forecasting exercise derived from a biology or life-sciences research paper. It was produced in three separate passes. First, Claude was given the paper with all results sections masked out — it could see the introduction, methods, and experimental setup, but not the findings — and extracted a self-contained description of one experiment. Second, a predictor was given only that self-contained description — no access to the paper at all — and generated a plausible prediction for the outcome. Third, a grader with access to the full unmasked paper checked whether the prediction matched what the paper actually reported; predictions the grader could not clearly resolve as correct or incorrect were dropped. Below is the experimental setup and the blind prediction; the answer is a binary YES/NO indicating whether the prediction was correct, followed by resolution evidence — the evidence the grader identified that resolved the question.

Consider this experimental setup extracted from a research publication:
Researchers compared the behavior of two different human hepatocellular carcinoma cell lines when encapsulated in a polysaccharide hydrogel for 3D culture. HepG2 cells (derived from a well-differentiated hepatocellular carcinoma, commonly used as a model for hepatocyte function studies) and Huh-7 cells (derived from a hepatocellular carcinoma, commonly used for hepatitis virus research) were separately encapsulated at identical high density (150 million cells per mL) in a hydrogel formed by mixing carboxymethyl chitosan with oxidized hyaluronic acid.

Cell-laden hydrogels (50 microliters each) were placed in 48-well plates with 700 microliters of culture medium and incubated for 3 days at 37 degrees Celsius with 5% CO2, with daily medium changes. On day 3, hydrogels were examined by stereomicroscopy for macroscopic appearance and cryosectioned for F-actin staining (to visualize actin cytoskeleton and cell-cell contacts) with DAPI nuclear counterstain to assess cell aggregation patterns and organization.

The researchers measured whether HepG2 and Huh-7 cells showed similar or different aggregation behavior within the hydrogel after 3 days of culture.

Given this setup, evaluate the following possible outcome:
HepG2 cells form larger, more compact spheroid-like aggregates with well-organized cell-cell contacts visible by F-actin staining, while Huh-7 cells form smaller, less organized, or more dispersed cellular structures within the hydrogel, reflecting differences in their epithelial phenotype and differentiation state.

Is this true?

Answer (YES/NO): NO